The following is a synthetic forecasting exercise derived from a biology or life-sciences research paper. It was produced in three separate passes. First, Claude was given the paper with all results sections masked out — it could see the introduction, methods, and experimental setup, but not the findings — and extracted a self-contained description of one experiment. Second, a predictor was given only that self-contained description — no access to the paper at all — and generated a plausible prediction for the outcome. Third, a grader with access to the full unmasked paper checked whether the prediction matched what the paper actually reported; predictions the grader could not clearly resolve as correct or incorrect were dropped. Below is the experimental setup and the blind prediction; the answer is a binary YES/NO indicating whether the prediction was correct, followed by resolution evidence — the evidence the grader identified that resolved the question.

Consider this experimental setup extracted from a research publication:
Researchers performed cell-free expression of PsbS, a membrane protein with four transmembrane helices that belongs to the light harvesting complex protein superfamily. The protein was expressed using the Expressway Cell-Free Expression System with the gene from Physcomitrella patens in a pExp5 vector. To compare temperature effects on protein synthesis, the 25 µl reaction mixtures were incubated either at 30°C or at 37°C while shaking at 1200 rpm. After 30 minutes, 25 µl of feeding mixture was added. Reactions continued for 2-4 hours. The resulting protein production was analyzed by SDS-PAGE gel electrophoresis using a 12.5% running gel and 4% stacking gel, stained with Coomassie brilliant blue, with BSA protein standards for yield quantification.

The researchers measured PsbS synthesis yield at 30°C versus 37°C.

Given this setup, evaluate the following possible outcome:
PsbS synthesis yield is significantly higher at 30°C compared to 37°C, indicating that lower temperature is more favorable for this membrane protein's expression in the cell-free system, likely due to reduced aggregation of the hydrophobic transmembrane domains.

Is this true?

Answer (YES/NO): YES